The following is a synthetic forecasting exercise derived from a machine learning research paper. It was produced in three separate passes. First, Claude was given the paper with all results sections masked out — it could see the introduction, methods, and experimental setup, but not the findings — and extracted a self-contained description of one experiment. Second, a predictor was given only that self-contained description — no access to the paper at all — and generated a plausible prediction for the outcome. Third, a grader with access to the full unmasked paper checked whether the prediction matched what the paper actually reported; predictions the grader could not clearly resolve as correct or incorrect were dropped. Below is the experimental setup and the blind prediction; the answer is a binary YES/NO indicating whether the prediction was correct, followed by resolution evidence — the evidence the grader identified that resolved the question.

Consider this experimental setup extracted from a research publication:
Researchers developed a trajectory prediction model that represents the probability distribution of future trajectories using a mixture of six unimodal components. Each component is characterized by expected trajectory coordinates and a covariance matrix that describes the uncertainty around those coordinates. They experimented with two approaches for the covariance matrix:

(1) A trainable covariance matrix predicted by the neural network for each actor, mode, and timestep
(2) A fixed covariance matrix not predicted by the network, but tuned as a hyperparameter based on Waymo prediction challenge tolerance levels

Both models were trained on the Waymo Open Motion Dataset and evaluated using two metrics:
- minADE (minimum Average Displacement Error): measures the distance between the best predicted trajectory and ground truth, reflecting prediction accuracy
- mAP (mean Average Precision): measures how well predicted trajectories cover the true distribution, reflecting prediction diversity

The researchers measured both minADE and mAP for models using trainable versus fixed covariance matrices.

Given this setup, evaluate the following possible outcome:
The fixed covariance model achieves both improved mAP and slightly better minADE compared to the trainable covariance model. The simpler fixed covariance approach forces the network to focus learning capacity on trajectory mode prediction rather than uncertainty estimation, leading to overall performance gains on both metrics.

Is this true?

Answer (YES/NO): NO